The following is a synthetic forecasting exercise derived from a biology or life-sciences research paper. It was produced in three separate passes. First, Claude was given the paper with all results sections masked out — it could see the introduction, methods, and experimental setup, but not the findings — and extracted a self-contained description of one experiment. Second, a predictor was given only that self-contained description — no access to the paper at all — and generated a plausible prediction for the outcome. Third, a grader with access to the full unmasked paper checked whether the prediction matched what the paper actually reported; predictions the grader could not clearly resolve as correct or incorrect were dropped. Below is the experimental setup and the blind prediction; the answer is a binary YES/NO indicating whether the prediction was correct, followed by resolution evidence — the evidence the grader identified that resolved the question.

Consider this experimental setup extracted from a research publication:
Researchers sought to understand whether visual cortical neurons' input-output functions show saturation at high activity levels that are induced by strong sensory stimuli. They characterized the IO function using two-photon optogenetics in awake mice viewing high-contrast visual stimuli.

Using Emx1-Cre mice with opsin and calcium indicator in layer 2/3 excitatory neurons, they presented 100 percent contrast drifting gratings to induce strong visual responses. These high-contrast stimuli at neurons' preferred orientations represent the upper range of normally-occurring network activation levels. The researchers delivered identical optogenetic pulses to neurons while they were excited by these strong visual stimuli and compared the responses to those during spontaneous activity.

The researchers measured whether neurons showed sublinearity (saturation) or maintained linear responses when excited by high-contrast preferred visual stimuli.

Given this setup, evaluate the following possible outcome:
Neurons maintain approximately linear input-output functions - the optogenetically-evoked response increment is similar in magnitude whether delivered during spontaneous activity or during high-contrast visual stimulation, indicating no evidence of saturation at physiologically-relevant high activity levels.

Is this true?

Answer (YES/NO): NO